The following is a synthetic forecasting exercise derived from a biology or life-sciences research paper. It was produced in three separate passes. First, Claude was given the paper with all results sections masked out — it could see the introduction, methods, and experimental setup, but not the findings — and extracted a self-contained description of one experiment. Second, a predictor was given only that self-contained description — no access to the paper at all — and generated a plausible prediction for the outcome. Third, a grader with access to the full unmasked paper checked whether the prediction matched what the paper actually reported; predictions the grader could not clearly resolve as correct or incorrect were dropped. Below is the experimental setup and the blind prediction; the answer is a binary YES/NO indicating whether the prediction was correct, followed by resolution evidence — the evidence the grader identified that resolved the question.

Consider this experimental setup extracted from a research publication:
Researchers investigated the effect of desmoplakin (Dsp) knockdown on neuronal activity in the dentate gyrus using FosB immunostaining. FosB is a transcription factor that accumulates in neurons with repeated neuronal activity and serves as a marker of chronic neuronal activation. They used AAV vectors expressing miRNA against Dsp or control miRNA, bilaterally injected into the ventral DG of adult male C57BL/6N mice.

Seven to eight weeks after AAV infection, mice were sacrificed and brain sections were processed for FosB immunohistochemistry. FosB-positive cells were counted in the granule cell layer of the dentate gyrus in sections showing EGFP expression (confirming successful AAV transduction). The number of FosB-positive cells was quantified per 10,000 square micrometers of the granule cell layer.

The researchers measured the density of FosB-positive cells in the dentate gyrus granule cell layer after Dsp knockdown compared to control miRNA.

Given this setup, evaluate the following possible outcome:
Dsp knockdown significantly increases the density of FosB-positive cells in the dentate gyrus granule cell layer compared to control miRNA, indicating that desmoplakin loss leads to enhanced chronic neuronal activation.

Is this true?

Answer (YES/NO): NO